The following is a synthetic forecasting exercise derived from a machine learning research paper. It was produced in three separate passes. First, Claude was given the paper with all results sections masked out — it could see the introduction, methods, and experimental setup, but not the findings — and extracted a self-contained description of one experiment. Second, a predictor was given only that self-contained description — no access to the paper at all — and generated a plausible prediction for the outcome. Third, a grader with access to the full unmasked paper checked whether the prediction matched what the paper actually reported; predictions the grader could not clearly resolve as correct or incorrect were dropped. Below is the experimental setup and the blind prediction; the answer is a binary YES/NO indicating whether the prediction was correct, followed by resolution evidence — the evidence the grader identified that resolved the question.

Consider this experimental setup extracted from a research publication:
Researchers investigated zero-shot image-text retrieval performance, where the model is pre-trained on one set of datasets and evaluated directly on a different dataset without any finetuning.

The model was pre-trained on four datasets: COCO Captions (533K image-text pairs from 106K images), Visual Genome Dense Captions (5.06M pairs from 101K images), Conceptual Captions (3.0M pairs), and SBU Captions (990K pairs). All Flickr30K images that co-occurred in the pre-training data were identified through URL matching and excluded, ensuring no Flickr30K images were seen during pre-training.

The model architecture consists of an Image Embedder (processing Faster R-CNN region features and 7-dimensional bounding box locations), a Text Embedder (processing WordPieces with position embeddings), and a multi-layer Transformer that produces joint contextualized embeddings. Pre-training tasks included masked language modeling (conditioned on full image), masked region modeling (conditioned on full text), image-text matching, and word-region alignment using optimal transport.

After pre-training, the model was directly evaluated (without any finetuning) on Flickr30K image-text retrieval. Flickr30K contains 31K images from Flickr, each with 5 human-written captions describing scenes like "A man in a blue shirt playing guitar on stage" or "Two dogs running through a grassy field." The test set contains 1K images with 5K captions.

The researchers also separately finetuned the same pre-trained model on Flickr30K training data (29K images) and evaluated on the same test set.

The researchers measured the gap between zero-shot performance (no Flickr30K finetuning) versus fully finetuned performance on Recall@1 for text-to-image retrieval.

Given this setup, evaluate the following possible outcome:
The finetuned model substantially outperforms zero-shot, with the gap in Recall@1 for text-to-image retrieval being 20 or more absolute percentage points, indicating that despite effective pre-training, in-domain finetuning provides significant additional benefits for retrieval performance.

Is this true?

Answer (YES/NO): NO